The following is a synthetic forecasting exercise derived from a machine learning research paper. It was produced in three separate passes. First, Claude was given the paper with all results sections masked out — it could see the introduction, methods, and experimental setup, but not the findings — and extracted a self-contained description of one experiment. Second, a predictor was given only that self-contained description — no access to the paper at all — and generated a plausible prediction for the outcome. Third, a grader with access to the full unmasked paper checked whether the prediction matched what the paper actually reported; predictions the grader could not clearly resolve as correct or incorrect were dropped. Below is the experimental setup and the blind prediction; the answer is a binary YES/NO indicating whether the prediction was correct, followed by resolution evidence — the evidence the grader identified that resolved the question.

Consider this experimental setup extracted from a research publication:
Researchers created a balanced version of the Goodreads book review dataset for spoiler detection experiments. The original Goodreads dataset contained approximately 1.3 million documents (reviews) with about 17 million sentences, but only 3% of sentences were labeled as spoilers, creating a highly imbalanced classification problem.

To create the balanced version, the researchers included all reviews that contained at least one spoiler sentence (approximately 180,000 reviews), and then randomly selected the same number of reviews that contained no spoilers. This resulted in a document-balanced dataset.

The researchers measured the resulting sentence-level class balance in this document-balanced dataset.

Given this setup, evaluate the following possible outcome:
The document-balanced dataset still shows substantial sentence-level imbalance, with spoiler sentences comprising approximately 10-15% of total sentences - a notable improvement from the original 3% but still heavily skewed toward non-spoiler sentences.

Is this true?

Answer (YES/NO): NO